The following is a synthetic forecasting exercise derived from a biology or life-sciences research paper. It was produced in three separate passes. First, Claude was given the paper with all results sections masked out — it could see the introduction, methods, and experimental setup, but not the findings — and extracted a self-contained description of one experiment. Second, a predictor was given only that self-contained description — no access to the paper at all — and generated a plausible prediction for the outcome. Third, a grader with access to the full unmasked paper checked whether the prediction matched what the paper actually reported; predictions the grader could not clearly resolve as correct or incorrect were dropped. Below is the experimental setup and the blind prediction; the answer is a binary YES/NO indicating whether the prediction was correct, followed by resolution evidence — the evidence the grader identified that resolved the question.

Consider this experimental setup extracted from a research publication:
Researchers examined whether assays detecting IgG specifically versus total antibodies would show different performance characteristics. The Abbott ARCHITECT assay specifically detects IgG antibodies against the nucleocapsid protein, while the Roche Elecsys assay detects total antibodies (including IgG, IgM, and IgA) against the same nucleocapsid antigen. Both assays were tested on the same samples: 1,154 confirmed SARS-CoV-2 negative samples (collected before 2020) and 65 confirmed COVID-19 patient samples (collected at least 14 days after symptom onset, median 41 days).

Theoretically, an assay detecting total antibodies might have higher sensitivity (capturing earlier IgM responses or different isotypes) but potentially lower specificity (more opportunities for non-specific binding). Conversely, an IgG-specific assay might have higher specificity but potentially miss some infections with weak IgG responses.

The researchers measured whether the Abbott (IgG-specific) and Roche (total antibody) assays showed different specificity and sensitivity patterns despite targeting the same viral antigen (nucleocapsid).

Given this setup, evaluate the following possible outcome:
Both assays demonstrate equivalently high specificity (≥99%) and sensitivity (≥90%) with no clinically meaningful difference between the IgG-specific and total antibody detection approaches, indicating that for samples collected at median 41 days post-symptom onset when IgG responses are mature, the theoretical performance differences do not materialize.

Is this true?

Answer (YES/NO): NO